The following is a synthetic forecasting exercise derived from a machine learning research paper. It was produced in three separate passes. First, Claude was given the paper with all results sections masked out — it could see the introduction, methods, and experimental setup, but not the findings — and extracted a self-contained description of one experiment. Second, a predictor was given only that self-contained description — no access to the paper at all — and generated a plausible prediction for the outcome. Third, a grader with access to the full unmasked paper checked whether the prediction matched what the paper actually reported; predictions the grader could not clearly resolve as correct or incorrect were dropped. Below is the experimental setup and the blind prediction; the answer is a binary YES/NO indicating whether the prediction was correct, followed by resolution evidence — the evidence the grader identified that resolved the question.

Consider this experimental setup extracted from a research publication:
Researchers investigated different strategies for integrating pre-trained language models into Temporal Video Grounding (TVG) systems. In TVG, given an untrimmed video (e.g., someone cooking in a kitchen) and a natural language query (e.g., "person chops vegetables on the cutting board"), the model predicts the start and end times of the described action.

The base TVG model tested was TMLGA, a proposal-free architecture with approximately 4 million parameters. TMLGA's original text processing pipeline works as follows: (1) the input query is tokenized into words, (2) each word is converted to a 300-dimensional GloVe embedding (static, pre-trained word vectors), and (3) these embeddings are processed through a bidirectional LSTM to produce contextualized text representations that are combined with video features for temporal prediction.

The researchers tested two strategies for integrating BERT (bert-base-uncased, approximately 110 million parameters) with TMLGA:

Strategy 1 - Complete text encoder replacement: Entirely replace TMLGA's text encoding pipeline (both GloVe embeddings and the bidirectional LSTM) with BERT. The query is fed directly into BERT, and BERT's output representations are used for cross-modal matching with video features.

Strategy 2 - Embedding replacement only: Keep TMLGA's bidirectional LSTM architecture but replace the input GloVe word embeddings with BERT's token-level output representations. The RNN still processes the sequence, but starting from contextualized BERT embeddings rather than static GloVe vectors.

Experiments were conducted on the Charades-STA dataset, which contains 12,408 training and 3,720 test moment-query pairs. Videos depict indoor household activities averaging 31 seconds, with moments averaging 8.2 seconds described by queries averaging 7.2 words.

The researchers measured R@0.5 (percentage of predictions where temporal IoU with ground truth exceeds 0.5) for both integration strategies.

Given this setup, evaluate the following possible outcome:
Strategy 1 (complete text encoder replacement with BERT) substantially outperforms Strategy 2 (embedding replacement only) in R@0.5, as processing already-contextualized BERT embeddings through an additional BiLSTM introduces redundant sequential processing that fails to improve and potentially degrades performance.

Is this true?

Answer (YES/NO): NO